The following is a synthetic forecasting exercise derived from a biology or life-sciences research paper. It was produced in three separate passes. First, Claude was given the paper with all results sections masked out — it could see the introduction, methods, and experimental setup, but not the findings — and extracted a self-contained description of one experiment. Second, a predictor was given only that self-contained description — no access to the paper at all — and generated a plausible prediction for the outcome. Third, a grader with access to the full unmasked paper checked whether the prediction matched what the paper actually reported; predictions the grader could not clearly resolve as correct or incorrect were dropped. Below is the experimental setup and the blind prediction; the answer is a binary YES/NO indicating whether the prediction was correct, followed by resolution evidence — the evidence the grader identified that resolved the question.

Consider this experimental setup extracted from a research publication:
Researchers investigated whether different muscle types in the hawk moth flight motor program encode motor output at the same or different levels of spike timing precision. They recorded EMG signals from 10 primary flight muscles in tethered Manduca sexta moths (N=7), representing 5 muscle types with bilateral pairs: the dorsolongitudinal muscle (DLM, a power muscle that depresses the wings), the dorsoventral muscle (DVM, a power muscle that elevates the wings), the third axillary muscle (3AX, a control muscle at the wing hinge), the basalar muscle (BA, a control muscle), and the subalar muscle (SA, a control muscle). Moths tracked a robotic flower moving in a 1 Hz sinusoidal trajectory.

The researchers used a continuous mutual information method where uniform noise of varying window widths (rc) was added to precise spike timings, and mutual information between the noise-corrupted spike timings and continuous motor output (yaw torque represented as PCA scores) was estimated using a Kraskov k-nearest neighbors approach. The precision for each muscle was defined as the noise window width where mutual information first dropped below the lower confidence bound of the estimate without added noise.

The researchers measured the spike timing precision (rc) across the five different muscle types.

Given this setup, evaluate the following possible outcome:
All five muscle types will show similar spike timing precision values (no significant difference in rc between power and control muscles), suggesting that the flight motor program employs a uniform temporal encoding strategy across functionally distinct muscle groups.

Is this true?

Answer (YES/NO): NO